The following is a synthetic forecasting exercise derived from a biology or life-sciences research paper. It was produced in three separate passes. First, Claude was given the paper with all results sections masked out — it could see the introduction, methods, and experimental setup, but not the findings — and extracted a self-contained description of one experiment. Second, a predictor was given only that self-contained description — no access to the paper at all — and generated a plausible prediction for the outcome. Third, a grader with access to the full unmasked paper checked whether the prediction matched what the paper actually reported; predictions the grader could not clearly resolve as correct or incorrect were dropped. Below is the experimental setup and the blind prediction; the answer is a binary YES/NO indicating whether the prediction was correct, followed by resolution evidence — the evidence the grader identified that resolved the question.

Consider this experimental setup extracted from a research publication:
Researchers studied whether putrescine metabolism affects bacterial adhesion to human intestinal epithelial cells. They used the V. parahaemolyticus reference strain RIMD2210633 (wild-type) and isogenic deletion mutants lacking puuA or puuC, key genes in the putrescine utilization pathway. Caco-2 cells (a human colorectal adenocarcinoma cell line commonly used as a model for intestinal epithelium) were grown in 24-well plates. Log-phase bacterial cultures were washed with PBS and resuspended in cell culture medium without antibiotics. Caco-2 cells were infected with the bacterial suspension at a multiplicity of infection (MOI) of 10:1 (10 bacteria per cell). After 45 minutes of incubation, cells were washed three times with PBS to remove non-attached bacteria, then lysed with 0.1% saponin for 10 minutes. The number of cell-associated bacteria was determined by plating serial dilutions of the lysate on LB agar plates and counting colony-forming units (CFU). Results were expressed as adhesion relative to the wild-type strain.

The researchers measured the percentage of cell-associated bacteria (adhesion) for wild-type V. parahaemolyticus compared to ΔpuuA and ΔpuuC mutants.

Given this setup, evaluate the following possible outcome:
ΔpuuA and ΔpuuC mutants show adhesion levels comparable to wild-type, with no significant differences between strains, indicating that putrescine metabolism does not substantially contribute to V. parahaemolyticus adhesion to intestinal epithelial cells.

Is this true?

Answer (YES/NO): NO